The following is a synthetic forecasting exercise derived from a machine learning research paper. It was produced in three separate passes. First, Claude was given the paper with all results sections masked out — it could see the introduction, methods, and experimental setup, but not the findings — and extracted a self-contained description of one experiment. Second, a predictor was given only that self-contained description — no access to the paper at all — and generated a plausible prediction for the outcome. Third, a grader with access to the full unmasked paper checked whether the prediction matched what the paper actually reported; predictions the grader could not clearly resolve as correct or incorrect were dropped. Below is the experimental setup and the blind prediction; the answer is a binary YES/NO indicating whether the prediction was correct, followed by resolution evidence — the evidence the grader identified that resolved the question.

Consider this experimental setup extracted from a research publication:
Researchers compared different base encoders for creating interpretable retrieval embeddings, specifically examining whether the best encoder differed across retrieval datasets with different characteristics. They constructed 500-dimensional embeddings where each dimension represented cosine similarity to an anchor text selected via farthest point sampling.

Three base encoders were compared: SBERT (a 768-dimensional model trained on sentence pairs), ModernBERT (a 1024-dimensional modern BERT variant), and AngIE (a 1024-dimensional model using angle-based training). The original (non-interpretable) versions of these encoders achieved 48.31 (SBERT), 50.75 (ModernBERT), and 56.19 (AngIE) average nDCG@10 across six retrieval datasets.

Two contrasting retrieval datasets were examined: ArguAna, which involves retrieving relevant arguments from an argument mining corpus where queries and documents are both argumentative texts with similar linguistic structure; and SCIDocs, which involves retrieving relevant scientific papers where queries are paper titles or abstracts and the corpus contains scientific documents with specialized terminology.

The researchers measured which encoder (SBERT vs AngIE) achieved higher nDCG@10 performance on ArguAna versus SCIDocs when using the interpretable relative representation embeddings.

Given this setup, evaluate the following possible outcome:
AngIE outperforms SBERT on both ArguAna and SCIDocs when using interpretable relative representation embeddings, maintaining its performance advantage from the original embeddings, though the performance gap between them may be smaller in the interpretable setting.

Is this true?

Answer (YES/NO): NO